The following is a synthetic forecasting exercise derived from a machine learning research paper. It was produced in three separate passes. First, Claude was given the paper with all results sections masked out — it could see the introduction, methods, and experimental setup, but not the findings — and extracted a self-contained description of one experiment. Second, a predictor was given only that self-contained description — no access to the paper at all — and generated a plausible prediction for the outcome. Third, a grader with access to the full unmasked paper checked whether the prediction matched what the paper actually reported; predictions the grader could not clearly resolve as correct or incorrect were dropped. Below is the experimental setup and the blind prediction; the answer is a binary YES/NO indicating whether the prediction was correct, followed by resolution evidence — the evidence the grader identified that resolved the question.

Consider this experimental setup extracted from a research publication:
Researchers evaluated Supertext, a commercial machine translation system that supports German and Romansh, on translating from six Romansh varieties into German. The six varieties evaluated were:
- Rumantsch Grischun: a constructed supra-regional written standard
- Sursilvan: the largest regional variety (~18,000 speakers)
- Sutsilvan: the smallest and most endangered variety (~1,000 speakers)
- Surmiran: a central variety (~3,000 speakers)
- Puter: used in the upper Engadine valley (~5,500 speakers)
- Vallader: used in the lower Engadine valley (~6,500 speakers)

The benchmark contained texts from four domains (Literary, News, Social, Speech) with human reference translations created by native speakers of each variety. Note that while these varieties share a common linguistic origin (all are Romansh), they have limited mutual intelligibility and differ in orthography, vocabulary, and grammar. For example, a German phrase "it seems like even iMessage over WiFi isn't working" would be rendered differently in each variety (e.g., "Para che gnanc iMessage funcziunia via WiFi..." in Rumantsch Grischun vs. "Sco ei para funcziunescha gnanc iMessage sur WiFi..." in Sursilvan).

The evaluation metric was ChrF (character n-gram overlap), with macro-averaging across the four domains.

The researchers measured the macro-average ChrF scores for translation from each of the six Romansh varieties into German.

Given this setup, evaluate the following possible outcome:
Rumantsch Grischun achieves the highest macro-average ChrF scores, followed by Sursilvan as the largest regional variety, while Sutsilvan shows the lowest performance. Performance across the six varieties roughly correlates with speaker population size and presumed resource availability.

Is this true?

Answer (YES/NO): NO